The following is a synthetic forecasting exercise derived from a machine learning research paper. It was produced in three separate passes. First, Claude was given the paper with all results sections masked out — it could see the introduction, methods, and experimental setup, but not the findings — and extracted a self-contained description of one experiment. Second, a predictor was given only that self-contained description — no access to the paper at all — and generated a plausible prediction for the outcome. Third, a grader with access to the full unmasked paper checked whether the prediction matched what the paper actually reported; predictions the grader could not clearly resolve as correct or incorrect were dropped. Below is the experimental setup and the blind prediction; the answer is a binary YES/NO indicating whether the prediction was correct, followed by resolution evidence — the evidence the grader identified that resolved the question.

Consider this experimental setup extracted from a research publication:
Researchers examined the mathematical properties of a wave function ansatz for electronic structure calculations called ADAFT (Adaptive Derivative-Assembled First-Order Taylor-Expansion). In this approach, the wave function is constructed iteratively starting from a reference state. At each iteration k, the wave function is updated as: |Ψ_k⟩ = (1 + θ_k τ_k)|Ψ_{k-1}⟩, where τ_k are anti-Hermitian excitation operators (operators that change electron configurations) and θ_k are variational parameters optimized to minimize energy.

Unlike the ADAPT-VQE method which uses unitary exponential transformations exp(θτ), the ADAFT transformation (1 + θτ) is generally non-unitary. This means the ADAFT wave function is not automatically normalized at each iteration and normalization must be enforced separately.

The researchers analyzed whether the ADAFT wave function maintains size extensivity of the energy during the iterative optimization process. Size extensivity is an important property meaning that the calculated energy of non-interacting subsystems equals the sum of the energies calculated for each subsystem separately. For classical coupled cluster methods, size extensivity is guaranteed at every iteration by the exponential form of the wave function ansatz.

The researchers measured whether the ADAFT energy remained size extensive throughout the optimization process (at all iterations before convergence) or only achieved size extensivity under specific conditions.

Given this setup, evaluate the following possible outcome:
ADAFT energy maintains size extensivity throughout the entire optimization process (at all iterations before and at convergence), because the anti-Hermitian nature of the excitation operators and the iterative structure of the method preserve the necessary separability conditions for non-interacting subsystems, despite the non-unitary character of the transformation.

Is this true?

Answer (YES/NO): NO